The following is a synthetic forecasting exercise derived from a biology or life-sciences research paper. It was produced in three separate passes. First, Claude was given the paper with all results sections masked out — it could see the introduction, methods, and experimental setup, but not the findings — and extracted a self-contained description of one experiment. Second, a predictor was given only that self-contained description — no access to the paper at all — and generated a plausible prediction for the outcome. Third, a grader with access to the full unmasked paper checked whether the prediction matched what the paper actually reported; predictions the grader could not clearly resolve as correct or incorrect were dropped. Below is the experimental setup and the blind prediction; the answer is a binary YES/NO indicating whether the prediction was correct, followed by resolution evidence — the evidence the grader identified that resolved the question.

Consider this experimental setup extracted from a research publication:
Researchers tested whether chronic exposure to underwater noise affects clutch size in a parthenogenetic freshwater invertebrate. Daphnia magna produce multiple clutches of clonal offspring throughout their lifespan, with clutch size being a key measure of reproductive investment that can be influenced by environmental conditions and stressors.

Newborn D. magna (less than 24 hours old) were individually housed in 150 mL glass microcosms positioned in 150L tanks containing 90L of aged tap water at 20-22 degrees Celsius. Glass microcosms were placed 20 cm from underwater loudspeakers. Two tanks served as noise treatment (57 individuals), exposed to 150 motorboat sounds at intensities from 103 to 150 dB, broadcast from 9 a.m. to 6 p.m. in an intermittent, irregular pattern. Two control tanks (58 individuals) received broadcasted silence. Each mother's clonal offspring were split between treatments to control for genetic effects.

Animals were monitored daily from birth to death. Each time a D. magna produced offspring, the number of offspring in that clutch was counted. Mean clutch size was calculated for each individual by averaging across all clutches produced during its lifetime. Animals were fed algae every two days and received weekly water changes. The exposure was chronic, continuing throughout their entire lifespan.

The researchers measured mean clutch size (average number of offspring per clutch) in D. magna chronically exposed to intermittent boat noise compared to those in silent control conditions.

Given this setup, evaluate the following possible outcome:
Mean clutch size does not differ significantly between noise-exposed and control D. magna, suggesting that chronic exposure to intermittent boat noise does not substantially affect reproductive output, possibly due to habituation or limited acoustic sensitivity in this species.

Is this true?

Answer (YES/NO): YES